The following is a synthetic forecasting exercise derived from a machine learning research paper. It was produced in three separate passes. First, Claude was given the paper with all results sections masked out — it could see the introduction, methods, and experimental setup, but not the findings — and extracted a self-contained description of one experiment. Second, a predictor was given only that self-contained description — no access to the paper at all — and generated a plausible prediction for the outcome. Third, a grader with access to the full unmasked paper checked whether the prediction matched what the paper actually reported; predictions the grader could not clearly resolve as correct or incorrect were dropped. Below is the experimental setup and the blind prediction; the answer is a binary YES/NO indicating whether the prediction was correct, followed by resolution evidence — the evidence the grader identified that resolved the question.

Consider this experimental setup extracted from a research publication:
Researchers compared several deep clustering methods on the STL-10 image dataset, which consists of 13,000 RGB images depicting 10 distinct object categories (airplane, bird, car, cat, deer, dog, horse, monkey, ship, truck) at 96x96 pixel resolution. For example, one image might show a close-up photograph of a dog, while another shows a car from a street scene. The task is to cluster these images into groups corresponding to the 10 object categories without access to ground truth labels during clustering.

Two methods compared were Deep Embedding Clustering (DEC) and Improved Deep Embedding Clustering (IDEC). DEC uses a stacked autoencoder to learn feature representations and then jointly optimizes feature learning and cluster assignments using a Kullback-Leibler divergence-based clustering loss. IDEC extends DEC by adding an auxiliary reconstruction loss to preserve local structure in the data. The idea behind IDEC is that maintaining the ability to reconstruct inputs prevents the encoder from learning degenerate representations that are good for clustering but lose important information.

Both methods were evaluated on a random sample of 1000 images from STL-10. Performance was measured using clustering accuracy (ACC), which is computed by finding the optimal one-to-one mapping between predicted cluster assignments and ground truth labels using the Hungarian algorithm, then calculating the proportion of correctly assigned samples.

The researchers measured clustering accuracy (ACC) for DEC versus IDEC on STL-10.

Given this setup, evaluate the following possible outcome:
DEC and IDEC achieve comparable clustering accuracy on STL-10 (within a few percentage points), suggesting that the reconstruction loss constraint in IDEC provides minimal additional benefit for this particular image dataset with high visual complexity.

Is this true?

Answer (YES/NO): NO